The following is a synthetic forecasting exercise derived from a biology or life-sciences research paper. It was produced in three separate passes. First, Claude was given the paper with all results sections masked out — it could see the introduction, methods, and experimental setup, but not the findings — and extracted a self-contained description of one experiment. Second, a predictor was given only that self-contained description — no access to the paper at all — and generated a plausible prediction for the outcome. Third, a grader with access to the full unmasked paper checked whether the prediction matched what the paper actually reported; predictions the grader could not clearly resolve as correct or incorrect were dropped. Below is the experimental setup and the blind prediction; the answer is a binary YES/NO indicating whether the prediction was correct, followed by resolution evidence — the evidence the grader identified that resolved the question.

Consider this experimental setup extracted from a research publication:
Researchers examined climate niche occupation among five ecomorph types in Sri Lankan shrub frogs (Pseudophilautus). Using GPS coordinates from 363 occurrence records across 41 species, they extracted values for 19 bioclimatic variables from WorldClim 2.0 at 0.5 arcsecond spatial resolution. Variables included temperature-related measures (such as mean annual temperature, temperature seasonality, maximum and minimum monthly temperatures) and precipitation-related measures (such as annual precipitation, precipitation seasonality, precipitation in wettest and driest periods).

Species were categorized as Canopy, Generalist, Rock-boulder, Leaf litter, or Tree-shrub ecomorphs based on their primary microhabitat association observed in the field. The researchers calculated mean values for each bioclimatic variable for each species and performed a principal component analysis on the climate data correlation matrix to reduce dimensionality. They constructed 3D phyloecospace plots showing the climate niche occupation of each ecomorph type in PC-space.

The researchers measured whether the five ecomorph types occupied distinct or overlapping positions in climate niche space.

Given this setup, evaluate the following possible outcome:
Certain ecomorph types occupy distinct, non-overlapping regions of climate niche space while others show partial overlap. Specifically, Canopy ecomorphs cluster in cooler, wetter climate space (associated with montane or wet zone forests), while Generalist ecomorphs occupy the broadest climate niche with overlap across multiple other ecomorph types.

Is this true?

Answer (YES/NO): NO